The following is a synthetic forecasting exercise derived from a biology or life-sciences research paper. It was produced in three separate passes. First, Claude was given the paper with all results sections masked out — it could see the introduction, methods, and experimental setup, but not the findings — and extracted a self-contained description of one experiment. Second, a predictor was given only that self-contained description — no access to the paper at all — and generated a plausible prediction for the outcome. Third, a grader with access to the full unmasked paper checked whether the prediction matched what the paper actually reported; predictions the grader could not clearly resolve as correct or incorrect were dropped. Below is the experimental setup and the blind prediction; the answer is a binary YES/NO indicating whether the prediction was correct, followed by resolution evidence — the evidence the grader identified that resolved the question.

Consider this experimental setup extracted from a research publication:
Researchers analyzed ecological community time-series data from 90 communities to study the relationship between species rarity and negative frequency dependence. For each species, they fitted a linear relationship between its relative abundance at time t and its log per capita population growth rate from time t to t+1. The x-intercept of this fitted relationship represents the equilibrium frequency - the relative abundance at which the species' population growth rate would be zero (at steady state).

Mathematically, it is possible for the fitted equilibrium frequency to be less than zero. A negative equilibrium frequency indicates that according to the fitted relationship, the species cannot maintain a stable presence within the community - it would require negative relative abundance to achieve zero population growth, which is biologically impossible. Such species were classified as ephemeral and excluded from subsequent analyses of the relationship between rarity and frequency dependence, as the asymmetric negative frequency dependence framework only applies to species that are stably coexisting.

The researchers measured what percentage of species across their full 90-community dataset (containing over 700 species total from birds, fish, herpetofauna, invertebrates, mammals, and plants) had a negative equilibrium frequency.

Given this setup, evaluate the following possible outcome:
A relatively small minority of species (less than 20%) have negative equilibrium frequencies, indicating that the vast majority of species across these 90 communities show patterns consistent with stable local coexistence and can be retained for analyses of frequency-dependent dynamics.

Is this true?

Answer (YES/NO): YES